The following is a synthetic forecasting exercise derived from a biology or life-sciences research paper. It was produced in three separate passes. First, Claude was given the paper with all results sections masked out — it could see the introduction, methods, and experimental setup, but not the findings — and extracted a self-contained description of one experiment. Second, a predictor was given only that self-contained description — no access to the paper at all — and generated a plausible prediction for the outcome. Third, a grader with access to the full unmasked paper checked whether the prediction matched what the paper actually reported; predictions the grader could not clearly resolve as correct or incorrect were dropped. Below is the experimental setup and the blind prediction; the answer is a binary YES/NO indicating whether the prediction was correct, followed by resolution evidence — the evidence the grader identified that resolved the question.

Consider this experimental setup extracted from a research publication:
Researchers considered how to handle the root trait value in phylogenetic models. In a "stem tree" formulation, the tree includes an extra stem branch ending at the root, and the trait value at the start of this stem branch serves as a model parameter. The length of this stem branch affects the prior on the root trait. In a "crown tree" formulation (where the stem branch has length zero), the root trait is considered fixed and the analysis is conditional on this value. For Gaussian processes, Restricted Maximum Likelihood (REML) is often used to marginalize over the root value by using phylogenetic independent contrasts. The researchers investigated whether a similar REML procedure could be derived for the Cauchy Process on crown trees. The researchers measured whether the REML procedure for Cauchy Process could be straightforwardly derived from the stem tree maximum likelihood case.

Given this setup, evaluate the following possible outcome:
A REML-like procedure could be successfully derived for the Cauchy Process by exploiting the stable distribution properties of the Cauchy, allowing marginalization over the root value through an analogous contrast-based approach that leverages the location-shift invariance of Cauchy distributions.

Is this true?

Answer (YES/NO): NO